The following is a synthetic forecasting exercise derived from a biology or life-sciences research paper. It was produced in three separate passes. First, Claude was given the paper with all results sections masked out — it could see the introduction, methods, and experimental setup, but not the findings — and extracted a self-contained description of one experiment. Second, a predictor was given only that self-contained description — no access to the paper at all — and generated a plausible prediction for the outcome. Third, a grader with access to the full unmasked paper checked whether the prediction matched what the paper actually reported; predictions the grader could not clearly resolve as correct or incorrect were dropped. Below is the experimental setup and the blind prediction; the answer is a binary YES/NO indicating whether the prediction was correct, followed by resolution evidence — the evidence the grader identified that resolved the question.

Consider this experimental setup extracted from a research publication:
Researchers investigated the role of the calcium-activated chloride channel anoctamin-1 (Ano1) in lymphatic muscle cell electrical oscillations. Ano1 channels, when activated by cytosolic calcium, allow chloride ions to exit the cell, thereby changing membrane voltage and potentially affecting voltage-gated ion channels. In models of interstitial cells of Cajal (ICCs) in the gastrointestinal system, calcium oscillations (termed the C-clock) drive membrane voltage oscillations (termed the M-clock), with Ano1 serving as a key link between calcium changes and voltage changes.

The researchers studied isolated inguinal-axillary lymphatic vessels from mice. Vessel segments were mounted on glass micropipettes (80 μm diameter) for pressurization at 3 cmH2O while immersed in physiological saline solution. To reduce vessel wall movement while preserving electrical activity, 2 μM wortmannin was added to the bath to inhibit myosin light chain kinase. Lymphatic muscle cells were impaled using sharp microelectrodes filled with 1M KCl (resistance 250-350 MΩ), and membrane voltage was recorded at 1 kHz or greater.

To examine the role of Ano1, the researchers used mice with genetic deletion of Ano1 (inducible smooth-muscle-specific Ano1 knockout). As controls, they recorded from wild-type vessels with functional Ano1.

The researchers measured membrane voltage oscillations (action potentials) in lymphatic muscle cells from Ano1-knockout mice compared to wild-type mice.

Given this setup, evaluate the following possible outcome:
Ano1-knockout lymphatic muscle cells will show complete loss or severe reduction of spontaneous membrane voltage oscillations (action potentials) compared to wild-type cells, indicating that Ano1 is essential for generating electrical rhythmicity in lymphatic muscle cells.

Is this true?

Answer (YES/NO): NO